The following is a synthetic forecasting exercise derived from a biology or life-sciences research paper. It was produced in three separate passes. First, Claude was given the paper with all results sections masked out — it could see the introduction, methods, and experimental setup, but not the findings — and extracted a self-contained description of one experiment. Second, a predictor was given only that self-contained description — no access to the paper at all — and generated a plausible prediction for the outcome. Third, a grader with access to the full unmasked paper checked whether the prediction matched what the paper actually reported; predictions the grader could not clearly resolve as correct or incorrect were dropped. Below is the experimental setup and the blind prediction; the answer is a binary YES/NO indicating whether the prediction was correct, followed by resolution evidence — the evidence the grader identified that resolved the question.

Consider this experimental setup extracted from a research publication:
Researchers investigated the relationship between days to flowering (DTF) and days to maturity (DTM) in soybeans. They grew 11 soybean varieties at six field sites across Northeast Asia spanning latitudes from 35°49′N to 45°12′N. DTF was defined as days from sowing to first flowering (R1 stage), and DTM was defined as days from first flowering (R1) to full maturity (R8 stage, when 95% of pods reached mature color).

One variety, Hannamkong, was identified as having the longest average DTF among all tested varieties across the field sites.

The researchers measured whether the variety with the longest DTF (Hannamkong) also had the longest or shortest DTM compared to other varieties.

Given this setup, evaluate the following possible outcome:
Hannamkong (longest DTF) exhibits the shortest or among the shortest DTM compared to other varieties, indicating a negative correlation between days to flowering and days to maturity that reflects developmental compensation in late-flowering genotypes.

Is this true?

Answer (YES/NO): NO